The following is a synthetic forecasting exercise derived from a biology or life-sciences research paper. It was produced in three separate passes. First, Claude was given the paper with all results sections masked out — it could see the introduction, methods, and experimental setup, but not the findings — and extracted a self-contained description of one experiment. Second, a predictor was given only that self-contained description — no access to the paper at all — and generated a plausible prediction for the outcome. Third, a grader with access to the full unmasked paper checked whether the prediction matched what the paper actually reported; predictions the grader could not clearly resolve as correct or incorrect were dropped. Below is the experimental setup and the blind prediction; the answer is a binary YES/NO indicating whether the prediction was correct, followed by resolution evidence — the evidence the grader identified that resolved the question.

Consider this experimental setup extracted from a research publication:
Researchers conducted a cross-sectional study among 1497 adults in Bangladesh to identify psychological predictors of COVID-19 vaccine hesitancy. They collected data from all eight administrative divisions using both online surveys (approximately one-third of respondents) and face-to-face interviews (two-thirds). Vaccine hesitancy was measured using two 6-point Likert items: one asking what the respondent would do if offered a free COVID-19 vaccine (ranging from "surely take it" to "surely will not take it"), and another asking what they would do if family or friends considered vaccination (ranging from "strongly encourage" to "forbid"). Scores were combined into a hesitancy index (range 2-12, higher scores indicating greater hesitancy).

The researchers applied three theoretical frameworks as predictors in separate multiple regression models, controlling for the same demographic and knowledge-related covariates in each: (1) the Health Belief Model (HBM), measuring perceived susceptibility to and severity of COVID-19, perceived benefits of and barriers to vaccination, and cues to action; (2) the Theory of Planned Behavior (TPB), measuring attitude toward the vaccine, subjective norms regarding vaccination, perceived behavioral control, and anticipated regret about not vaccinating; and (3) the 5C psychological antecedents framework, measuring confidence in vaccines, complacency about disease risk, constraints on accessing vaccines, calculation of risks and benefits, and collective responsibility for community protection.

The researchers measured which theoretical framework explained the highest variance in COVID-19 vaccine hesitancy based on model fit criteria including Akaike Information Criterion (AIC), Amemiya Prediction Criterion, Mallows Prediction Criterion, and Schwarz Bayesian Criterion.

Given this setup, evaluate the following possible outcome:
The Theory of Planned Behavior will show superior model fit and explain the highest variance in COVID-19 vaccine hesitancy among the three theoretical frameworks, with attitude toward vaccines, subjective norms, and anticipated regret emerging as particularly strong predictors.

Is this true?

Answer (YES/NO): YES